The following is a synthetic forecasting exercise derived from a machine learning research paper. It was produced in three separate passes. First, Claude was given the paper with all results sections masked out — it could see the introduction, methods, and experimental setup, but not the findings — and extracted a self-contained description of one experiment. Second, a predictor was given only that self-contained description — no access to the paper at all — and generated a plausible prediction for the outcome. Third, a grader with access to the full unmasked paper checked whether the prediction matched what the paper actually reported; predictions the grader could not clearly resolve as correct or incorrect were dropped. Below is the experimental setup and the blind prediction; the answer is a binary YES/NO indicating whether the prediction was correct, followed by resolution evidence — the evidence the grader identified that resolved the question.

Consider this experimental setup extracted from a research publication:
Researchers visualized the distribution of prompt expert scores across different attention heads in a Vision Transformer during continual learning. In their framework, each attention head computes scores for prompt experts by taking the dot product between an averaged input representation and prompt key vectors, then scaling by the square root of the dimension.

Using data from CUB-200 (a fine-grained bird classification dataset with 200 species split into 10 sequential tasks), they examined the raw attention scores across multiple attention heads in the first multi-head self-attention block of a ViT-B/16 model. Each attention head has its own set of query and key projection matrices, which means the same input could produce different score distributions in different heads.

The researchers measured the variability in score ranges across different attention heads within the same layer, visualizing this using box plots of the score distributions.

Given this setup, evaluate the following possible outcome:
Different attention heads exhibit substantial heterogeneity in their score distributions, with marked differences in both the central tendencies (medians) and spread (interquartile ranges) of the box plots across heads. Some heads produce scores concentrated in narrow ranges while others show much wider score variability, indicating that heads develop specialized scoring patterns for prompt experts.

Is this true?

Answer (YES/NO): YES